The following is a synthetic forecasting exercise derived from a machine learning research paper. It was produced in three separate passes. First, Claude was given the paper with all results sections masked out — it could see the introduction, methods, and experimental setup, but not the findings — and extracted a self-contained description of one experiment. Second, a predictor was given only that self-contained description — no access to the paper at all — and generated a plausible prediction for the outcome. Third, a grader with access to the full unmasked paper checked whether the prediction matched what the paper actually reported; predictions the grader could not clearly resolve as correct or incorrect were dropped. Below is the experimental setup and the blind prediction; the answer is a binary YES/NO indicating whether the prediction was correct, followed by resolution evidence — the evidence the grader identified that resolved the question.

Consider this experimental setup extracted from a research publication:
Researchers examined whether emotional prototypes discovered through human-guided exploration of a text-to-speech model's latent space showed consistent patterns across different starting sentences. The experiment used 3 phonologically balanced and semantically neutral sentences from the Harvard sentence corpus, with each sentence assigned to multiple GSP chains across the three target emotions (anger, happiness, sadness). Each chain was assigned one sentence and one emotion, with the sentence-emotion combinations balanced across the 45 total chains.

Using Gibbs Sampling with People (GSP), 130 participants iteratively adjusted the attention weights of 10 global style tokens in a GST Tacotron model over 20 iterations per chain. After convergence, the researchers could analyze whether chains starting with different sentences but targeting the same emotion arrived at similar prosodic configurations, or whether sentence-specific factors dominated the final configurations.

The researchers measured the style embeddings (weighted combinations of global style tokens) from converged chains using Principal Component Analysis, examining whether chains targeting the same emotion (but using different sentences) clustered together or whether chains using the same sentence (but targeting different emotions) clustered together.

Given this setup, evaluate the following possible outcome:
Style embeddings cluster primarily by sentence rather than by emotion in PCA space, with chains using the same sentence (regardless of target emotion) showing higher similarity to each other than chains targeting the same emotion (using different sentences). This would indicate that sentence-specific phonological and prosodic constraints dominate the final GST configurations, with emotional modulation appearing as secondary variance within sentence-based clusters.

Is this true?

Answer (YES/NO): NO